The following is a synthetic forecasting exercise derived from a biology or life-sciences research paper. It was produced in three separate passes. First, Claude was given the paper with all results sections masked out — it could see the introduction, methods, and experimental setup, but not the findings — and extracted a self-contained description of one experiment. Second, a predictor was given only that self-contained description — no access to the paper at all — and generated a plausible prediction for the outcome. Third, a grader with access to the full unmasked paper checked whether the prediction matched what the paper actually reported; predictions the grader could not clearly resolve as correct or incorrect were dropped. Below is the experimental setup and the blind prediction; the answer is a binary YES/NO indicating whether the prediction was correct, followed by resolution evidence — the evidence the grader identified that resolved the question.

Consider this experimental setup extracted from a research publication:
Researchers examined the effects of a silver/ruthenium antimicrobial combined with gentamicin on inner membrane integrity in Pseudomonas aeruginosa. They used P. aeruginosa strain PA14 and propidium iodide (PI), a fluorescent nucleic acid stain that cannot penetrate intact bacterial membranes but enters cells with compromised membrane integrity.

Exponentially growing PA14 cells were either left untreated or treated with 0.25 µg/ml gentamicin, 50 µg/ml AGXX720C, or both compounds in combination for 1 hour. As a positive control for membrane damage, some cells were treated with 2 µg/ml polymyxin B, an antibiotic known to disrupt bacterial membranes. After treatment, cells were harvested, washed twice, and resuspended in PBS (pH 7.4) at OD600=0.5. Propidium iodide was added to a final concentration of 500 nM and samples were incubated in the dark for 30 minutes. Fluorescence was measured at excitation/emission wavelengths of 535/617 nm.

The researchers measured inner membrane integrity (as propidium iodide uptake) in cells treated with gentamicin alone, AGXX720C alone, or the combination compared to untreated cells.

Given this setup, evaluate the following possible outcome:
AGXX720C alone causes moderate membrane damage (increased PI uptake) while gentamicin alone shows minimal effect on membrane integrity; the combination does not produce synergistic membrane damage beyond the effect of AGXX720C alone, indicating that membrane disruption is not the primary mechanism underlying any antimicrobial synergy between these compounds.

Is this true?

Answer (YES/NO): NO